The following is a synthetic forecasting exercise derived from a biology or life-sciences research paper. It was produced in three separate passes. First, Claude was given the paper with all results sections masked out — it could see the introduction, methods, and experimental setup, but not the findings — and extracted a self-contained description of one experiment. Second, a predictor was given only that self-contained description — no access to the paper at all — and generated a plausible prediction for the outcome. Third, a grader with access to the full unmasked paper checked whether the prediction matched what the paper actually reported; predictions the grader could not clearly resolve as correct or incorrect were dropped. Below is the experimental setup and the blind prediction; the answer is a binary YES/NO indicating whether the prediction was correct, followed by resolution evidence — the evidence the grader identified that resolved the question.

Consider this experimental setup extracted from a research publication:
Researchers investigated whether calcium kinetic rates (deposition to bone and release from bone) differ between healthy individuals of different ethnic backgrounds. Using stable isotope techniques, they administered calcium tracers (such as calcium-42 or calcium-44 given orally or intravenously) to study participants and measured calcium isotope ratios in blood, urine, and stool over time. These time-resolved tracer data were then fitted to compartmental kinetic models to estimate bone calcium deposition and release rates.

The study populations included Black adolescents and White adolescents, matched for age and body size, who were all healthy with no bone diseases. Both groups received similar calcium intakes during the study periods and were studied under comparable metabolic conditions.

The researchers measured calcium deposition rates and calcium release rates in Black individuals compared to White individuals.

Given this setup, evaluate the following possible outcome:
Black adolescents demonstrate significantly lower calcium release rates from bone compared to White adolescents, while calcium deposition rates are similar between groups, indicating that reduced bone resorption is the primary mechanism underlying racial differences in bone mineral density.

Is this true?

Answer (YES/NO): NO